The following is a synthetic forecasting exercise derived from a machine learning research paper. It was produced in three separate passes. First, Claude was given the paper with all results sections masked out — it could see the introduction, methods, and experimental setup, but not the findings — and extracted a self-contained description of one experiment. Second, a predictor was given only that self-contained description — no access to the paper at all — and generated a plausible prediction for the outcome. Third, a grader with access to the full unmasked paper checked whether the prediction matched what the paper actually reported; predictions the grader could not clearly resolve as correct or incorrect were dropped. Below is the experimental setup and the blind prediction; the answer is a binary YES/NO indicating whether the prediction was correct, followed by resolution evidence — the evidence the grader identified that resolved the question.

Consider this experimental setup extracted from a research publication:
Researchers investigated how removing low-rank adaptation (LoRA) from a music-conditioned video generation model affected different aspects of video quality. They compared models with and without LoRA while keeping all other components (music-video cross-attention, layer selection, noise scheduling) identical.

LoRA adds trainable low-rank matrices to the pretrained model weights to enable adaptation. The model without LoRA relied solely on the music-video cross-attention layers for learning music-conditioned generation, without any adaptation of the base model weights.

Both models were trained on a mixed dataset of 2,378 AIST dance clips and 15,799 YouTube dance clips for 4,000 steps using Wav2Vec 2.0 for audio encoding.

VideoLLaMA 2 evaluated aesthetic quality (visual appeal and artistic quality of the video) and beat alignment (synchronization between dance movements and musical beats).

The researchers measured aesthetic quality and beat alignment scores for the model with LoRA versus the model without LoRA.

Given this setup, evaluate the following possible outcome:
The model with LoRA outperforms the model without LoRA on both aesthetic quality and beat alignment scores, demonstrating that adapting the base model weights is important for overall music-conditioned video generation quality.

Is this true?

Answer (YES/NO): NO